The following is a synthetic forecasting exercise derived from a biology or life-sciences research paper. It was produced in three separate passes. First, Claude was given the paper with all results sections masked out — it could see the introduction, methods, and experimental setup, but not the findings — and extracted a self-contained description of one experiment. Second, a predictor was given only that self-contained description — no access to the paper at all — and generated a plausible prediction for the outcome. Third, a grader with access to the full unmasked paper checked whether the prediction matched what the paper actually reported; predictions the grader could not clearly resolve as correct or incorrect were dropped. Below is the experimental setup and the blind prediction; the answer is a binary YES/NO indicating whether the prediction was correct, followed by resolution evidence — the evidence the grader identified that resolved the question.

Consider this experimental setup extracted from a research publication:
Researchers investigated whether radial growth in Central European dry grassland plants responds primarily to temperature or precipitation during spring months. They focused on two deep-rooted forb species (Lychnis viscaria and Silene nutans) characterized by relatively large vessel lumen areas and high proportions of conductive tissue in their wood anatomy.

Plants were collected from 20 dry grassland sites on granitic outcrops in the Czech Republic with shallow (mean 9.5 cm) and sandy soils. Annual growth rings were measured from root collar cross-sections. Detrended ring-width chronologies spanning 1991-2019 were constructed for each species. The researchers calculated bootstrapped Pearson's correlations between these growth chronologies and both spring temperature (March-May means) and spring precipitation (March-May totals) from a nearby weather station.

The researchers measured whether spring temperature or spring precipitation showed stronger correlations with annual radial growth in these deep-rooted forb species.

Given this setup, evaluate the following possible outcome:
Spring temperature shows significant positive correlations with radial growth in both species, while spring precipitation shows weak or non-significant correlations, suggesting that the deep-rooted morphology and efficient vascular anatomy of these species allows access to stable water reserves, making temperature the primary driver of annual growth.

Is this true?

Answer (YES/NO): NO